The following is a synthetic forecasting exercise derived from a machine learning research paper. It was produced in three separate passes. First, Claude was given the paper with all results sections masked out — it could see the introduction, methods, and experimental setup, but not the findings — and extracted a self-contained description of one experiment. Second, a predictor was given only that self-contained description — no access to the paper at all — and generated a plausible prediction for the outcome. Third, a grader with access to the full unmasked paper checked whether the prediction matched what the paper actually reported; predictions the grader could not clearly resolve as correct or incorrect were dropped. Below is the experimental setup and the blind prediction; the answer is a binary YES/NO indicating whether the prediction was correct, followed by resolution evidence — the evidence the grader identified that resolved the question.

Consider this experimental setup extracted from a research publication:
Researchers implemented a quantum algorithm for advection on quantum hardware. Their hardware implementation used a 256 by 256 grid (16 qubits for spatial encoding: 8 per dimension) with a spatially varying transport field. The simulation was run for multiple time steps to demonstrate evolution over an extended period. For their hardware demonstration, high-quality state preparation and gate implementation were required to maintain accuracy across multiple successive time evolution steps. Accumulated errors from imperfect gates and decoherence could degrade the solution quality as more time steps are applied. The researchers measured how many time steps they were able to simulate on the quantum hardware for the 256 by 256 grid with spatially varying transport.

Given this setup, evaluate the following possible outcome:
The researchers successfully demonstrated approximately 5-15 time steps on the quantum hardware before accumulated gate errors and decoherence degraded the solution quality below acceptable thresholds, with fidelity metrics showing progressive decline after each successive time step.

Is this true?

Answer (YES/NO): NO